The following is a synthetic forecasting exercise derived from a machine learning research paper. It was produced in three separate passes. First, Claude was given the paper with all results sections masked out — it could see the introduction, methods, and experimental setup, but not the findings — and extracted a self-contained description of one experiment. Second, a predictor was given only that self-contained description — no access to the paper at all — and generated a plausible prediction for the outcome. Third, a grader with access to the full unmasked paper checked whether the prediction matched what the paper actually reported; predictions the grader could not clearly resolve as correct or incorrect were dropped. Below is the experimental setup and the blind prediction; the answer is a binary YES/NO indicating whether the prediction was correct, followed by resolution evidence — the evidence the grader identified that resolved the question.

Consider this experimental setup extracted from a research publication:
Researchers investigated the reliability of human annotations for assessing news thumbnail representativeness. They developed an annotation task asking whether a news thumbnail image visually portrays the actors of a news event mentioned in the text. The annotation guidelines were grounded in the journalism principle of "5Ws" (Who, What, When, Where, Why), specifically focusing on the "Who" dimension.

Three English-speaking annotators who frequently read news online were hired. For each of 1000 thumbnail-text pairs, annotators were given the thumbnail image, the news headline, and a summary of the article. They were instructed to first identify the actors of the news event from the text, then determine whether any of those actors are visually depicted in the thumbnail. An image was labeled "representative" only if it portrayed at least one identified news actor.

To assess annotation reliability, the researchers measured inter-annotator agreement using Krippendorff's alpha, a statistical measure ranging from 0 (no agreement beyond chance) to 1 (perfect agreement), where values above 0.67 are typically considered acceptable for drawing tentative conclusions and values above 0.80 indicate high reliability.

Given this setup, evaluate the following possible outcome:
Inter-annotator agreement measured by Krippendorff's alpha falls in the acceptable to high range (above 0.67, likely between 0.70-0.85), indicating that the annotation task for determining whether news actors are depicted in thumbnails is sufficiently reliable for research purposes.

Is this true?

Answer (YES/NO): YES